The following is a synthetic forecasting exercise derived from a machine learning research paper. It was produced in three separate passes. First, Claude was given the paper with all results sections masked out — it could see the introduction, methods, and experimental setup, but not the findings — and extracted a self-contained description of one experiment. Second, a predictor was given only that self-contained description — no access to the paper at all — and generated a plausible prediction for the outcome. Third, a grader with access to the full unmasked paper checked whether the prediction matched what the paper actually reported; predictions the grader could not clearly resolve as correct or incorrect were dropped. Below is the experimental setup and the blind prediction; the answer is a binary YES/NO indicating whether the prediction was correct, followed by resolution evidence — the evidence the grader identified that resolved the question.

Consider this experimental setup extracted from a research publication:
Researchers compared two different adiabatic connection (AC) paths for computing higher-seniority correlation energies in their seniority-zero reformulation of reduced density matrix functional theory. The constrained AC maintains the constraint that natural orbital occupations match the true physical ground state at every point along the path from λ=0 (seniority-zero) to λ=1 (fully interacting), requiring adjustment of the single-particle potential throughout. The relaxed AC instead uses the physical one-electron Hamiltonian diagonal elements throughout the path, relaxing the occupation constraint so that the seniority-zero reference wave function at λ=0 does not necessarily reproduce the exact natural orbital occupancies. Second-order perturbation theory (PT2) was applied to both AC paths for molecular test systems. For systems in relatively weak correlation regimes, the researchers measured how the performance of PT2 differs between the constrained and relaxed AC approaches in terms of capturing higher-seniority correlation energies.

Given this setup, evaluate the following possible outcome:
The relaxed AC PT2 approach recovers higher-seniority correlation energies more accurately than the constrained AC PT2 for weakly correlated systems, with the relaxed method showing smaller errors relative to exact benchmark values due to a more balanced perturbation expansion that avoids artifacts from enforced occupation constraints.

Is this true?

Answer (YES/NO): YES